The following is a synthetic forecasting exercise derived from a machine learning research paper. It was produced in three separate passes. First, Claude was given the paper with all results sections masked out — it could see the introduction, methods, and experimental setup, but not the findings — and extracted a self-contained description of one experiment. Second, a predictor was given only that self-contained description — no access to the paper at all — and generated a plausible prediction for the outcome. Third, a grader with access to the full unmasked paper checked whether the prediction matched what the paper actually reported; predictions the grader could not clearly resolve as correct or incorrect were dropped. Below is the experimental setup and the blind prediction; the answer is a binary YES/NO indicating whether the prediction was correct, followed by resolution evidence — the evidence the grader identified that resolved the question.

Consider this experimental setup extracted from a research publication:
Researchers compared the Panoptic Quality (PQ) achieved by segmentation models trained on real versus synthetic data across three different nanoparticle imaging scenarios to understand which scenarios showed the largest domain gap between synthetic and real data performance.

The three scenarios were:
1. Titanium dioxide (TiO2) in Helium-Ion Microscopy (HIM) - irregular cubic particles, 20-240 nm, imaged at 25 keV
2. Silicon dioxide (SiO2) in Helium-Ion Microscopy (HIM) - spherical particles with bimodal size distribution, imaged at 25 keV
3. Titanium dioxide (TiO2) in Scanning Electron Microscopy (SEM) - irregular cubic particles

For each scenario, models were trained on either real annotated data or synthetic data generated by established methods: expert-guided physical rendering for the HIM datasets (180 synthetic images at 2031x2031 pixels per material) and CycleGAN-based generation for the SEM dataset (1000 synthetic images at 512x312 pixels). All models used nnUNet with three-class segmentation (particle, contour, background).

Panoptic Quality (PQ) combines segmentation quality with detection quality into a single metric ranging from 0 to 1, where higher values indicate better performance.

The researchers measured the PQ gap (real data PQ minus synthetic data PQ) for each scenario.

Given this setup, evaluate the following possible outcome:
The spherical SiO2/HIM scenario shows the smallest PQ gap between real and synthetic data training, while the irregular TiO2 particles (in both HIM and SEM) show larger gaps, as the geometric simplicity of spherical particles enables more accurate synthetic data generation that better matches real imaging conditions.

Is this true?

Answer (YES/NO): NO